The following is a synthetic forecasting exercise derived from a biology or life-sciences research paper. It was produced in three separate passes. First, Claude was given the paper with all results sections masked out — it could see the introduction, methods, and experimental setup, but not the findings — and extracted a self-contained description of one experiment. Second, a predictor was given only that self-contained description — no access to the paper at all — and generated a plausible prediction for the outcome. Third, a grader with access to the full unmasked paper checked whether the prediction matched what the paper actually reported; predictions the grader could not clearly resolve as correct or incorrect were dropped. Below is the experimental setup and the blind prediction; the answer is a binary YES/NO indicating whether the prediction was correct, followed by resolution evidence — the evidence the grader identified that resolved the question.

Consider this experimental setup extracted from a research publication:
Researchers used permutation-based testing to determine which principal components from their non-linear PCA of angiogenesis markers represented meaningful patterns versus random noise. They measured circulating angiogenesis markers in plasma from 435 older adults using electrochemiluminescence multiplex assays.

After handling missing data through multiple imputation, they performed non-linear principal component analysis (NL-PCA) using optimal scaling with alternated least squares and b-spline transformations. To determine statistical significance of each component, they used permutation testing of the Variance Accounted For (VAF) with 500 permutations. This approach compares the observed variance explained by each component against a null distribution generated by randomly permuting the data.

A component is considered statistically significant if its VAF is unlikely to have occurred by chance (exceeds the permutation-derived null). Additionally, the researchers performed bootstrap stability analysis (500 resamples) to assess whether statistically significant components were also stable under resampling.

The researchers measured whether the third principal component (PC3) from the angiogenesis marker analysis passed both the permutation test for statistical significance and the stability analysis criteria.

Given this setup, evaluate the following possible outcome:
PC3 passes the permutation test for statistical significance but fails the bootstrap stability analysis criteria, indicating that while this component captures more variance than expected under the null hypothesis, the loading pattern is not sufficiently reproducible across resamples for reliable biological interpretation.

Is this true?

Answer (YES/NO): YES